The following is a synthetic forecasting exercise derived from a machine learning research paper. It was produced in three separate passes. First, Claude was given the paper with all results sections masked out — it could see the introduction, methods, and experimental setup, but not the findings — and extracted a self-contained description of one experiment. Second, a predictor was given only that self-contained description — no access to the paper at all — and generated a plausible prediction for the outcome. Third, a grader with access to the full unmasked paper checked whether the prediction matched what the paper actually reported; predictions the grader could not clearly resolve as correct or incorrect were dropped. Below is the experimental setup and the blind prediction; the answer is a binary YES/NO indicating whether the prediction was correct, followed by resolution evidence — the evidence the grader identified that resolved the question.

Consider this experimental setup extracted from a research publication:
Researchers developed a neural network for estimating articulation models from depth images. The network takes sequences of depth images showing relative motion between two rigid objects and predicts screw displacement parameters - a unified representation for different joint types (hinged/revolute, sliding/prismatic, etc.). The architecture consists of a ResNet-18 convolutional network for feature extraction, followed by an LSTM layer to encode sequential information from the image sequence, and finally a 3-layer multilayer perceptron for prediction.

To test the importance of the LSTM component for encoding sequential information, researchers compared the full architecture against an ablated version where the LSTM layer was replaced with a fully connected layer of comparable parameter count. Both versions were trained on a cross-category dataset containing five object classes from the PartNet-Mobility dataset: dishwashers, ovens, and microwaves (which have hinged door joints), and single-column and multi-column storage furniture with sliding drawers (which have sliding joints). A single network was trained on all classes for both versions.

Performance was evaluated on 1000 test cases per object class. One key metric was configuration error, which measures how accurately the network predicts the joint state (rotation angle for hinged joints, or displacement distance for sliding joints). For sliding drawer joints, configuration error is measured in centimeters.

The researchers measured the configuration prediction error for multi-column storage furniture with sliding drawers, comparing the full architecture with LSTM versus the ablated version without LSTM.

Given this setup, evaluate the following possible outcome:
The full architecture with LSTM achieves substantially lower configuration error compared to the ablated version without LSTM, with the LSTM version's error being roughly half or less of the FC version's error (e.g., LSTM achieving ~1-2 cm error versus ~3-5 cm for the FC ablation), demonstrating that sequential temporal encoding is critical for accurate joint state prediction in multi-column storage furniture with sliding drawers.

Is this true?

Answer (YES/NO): NO